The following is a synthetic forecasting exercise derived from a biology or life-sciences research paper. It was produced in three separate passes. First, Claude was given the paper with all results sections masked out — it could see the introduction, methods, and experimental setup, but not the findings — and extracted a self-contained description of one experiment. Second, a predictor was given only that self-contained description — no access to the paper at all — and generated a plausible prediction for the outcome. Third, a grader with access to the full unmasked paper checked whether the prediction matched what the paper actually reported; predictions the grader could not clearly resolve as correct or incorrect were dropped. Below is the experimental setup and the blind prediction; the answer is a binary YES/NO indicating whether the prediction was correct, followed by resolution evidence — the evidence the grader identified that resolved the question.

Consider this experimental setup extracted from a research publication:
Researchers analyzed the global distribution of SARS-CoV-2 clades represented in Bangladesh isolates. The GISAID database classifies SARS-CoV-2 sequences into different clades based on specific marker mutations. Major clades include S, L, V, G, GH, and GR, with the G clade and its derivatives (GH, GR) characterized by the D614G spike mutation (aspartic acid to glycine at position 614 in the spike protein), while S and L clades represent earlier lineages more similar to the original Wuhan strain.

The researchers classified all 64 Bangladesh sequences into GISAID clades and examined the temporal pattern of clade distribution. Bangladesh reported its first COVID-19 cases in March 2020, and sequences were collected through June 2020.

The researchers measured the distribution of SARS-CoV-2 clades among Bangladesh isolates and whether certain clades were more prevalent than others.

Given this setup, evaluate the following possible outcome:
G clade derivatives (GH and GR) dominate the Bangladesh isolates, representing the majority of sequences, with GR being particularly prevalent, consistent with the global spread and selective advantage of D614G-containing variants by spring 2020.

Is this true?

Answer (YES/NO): YES